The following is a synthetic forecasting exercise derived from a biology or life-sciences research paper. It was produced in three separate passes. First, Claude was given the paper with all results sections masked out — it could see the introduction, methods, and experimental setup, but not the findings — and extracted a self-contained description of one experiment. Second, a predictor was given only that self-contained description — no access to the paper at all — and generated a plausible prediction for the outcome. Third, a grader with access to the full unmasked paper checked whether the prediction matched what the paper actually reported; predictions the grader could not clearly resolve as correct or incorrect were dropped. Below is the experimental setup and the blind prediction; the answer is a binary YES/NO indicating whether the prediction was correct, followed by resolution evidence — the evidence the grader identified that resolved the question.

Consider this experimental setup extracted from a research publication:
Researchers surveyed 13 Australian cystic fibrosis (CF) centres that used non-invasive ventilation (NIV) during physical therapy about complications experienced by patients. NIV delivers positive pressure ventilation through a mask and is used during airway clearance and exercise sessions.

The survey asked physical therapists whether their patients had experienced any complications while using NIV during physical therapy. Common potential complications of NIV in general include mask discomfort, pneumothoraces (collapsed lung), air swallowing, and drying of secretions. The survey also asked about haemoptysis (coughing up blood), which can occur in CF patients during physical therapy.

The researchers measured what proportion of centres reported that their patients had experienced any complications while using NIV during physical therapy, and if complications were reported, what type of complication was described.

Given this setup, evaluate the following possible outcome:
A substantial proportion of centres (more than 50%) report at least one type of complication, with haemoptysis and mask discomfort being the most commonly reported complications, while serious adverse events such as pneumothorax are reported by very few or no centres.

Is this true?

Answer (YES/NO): NO